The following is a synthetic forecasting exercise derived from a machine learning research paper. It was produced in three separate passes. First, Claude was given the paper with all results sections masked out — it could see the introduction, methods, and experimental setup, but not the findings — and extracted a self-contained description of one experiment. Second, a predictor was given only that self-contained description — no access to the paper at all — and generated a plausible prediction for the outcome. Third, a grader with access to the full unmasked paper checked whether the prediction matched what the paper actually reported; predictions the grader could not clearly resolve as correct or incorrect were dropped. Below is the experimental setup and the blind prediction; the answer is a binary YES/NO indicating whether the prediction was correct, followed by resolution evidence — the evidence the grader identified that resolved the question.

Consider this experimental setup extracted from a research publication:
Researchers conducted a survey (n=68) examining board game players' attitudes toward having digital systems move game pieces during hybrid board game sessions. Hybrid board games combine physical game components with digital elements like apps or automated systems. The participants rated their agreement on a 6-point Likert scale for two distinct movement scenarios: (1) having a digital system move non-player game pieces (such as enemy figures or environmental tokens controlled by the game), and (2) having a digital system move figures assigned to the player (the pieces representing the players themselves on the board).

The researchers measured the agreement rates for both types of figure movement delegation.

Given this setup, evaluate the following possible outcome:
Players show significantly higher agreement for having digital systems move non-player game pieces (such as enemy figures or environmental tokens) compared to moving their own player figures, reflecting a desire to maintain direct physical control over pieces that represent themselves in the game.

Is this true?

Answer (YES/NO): YES